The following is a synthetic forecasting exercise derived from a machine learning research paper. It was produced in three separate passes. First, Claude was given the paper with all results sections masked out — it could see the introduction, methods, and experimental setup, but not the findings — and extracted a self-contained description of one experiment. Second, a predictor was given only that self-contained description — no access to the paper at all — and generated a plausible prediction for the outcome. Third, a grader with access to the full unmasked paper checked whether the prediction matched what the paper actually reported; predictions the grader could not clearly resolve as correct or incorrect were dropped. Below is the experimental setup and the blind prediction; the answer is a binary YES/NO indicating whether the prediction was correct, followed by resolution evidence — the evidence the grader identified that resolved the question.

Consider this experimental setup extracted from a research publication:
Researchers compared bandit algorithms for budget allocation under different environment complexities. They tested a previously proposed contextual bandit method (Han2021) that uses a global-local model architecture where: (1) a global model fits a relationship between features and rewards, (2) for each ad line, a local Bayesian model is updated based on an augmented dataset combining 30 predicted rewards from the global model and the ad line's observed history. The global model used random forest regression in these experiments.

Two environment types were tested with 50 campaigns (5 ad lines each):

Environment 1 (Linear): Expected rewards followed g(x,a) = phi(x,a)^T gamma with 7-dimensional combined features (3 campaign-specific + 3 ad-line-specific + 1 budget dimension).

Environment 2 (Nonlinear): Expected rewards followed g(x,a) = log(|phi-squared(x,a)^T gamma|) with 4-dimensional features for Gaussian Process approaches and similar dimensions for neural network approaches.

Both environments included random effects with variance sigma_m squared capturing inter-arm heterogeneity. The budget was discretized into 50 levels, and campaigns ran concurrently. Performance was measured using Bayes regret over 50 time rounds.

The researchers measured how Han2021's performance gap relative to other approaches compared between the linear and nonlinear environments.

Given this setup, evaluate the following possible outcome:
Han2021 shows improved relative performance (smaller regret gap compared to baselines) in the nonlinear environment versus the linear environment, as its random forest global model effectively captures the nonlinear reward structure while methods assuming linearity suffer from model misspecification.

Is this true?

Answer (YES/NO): NO